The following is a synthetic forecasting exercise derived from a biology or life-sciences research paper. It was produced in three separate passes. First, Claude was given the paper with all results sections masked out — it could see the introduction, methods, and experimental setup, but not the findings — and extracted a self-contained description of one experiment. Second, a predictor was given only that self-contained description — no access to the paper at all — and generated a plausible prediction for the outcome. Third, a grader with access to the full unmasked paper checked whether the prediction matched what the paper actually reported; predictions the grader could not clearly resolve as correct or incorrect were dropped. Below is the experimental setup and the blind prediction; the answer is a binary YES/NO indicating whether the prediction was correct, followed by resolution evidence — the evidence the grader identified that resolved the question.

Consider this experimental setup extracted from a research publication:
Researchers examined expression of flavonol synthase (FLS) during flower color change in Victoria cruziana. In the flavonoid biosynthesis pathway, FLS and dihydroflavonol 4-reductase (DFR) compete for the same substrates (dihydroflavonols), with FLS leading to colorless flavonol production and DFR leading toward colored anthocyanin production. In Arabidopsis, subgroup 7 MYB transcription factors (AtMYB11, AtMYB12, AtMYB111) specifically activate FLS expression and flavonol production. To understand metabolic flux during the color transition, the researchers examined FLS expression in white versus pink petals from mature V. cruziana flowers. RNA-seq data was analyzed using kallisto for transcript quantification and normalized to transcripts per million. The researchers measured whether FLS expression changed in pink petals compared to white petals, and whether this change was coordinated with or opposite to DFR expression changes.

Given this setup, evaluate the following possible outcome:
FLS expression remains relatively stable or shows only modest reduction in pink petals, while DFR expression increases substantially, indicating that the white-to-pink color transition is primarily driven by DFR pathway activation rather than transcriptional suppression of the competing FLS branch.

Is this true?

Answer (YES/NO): NO